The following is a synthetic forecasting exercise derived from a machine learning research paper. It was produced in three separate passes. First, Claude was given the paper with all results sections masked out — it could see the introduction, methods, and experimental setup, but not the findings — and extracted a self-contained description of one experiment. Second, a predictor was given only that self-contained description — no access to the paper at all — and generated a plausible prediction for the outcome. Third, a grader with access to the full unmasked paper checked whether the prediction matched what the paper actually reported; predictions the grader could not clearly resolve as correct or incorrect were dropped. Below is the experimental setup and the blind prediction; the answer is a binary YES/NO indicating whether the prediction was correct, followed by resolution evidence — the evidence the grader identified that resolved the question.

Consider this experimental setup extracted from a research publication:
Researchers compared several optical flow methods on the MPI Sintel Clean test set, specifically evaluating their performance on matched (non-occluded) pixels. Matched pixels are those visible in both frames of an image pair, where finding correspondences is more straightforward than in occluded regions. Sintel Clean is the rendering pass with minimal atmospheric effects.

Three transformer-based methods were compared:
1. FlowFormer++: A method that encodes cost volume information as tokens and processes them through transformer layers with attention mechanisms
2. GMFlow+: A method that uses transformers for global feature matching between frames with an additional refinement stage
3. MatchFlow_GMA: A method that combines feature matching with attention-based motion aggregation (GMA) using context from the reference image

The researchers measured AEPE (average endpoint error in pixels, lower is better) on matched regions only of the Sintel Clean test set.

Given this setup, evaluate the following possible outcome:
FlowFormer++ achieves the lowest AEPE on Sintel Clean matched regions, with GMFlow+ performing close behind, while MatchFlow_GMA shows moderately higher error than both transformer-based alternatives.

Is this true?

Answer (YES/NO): NO